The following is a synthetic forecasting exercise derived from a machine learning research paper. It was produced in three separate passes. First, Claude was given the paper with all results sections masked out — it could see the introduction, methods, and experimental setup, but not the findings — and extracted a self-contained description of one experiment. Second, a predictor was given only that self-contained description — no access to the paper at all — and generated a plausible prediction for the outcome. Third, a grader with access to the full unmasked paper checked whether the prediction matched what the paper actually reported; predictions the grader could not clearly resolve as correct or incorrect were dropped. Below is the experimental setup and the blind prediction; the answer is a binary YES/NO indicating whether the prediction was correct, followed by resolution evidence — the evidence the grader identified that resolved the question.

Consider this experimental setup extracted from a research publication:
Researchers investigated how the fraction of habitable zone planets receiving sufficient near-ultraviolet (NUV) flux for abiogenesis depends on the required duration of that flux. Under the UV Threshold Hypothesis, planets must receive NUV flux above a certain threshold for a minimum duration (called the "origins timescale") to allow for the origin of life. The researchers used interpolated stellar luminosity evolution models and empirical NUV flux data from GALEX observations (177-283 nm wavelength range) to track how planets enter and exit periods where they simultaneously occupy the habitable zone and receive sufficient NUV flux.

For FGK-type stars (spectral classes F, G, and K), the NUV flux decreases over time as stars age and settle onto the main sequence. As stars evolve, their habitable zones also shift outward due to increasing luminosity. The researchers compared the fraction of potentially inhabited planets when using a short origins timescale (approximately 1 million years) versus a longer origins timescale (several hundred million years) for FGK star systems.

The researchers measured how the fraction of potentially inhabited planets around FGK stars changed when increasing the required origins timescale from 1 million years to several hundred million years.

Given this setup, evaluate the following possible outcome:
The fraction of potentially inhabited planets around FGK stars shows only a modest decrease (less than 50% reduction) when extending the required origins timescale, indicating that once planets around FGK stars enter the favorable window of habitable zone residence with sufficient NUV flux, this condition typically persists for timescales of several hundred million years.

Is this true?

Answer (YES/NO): NO